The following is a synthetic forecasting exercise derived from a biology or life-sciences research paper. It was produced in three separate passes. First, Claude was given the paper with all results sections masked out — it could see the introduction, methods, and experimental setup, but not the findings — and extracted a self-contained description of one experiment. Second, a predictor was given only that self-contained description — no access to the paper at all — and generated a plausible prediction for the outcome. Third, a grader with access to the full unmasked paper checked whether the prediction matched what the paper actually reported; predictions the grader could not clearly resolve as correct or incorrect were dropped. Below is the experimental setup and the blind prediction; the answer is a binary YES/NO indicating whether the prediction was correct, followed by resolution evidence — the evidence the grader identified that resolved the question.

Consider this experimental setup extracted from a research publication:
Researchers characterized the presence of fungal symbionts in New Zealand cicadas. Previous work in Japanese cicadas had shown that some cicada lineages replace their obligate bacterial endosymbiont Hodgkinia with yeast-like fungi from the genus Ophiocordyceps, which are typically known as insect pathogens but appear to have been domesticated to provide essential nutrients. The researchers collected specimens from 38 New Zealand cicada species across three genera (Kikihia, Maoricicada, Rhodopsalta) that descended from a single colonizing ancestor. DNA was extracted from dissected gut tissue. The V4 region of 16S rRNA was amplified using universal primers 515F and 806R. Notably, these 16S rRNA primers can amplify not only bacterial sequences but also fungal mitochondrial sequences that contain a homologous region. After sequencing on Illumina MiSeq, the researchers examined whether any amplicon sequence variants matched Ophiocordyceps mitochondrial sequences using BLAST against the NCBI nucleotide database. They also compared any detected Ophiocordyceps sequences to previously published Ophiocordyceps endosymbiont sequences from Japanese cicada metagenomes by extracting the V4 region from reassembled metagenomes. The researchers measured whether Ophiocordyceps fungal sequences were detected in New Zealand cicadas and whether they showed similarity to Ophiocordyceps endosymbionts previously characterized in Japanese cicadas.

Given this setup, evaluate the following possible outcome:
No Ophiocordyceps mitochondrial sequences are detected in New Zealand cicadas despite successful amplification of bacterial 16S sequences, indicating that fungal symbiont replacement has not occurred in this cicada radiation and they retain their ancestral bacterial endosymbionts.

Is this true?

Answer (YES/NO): NO